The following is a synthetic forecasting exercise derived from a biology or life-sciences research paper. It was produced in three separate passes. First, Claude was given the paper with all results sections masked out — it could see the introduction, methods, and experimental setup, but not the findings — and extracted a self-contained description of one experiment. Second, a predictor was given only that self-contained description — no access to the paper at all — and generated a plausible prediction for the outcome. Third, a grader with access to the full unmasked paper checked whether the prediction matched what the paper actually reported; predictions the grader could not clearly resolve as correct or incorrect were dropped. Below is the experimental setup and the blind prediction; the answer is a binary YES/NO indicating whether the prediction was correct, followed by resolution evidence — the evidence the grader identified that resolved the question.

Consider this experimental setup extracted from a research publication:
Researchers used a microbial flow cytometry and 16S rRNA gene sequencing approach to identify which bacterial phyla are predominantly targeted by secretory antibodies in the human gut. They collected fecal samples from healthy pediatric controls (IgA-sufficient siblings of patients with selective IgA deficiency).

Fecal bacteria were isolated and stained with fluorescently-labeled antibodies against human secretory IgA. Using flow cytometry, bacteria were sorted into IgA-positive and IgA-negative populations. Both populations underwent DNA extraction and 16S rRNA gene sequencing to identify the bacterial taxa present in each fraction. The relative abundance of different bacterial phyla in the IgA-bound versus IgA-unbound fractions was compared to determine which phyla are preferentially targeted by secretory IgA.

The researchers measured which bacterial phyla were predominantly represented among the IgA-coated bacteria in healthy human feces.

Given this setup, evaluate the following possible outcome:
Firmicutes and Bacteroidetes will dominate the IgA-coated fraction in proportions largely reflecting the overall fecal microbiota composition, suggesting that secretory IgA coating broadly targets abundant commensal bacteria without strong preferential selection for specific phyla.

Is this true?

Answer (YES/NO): NO